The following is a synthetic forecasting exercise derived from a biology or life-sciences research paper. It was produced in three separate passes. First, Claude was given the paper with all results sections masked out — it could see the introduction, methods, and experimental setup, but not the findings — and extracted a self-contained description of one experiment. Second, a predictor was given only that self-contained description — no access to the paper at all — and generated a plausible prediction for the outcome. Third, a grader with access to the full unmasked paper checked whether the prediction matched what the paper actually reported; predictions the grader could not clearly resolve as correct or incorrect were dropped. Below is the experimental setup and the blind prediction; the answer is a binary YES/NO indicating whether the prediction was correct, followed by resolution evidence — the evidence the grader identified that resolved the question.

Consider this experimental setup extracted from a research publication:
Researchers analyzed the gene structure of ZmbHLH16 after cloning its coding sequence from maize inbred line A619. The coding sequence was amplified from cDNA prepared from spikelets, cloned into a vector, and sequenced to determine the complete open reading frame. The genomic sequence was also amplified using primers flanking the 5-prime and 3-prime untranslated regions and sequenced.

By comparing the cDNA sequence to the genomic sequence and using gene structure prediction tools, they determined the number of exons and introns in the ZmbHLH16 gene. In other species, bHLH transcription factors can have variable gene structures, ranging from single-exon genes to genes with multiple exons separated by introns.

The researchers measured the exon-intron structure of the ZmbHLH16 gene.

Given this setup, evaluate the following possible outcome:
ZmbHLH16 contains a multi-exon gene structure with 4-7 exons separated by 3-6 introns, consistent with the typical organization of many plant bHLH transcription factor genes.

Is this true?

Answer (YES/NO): NO